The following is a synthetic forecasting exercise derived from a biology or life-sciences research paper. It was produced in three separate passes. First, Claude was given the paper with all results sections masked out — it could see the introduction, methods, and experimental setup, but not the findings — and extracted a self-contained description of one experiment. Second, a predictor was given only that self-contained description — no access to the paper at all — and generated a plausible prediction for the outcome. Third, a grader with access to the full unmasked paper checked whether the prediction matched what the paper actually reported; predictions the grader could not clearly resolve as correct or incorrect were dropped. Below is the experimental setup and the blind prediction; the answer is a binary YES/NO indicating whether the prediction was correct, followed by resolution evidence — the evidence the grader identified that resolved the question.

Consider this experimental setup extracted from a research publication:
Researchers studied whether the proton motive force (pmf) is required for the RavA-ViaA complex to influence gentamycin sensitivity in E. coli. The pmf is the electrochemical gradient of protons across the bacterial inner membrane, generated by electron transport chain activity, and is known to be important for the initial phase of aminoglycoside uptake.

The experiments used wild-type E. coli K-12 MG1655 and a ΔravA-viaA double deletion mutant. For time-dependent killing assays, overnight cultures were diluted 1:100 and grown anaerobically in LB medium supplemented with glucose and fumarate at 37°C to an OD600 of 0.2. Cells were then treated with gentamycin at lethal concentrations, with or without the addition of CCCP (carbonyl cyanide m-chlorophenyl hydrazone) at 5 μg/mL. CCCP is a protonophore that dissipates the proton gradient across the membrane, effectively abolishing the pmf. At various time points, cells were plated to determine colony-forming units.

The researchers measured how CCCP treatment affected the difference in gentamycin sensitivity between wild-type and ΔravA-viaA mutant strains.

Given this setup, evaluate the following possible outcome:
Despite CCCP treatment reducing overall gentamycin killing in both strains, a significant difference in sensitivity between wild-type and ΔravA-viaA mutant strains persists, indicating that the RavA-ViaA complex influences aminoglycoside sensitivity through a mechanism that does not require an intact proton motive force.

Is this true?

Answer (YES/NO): NO